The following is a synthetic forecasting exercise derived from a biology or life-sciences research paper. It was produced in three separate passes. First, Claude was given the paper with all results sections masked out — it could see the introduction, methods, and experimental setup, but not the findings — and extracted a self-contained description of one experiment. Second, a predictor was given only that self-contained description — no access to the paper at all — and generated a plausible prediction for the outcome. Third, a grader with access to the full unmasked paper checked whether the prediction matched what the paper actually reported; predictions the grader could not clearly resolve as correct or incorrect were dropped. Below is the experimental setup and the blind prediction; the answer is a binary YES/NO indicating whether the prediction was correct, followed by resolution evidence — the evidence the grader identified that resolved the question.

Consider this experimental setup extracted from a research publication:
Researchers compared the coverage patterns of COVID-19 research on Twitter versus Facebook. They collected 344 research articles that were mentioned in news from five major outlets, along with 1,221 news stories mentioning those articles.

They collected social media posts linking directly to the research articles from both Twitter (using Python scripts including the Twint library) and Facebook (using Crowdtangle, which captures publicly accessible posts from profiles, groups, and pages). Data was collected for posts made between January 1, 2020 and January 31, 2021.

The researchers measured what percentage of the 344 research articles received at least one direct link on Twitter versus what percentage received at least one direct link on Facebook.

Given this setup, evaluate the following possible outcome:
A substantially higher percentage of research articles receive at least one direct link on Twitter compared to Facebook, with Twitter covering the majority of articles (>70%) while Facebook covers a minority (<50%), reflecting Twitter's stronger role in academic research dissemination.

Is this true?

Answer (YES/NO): NO